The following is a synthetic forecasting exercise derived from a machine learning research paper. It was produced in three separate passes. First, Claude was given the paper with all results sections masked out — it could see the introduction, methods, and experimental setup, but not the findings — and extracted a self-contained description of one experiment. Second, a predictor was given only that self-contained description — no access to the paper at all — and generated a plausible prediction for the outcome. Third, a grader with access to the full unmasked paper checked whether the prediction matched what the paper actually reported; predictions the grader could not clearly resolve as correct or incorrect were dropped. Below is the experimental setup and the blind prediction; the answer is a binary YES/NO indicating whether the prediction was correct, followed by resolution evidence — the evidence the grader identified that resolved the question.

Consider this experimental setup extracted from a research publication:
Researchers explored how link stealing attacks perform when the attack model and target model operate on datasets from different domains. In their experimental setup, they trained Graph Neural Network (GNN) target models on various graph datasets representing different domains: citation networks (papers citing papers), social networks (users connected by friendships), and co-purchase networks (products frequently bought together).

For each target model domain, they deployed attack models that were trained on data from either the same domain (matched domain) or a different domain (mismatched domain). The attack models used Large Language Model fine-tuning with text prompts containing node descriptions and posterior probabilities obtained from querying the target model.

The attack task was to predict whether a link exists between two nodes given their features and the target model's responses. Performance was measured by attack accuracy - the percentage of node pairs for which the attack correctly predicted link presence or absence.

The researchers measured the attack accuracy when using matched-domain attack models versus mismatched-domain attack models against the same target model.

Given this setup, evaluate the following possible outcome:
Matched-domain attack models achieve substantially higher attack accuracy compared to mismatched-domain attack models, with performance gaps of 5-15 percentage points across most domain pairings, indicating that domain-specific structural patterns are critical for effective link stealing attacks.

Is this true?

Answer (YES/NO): NO